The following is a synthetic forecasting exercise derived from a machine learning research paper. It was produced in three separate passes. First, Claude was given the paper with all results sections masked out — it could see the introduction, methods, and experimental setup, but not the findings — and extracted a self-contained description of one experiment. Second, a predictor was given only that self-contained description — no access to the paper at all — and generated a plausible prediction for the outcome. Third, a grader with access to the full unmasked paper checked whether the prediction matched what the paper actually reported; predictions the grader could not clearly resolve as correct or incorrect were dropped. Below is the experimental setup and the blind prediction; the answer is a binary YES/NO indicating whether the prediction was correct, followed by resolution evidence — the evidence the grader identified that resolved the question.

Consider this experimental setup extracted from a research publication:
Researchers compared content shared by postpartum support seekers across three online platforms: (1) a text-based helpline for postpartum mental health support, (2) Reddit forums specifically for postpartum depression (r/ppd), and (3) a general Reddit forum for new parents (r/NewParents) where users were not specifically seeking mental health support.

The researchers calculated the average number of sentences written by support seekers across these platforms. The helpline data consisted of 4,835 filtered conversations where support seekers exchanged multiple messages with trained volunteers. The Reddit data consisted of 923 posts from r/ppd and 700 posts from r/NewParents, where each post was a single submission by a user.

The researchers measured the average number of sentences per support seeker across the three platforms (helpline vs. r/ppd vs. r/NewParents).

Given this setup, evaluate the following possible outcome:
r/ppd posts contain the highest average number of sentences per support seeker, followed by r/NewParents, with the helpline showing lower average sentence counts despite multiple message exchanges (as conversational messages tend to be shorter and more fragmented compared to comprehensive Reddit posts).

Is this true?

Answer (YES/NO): NO